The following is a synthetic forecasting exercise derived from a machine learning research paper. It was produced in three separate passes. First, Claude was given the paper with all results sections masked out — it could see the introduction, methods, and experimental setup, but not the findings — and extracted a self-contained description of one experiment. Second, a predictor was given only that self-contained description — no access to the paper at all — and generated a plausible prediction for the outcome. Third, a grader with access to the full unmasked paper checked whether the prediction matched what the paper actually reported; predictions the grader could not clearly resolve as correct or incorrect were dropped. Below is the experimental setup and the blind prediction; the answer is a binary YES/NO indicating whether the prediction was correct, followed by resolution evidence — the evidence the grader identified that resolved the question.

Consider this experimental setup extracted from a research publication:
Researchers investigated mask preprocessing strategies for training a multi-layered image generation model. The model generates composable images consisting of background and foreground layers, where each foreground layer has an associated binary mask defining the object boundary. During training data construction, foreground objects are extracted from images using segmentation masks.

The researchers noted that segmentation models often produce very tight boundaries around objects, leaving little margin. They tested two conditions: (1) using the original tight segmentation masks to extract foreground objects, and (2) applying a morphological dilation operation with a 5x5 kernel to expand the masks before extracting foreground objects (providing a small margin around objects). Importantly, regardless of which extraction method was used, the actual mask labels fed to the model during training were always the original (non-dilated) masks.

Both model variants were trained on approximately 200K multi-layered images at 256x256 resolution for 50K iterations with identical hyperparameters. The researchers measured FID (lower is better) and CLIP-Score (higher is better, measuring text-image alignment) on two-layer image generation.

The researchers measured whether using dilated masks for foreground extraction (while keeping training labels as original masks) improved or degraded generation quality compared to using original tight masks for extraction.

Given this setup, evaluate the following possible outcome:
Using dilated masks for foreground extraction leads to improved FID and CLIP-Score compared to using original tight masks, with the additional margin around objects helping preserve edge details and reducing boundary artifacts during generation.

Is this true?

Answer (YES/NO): YES